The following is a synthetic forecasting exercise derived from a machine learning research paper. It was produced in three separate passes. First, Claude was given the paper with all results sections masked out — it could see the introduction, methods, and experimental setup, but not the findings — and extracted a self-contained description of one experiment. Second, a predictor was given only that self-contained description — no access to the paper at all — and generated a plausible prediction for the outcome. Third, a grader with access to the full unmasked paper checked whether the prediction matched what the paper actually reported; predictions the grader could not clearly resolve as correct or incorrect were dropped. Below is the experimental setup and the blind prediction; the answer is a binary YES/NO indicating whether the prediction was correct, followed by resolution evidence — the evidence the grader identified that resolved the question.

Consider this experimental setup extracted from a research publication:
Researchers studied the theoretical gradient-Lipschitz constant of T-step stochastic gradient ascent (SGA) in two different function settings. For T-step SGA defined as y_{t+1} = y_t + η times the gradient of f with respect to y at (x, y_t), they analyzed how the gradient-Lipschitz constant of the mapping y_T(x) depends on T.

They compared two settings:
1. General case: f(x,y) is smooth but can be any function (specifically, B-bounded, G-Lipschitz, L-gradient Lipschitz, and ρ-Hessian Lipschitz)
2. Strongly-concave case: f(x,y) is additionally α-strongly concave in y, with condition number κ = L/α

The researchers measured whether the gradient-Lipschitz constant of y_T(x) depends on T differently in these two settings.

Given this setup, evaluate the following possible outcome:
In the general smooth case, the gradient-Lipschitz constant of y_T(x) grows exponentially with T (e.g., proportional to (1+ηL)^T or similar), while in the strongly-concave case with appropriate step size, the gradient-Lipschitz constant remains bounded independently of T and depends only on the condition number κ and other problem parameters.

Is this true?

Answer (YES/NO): YES